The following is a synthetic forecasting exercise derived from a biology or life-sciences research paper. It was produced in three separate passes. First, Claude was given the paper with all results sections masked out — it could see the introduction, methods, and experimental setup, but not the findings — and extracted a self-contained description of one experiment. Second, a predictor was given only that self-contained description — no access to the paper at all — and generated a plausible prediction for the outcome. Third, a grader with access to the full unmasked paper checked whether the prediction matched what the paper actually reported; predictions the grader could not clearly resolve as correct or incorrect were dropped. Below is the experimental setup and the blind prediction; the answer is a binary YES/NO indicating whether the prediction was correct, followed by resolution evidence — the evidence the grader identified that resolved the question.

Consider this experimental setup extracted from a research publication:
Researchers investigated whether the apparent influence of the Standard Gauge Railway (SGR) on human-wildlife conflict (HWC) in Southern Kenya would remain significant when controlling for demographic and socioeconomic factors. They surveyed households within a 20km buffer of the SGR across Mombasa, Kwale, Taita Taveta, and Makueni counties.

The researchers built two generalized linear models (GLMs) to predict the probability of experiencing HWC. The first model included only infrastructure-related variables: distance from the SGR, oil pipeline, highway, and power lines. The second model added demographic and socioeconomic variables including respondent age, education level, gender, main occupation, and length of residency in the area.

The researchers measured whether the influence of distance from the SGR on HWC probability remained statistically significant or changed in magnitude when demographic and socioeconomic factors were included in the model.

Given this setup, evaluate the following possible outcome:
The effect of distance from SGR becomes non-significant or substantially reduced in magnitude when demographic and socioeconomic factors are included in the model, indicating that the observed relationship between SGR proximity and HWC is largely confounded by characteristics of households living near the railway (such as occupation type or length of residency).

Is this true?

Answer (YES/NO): YES